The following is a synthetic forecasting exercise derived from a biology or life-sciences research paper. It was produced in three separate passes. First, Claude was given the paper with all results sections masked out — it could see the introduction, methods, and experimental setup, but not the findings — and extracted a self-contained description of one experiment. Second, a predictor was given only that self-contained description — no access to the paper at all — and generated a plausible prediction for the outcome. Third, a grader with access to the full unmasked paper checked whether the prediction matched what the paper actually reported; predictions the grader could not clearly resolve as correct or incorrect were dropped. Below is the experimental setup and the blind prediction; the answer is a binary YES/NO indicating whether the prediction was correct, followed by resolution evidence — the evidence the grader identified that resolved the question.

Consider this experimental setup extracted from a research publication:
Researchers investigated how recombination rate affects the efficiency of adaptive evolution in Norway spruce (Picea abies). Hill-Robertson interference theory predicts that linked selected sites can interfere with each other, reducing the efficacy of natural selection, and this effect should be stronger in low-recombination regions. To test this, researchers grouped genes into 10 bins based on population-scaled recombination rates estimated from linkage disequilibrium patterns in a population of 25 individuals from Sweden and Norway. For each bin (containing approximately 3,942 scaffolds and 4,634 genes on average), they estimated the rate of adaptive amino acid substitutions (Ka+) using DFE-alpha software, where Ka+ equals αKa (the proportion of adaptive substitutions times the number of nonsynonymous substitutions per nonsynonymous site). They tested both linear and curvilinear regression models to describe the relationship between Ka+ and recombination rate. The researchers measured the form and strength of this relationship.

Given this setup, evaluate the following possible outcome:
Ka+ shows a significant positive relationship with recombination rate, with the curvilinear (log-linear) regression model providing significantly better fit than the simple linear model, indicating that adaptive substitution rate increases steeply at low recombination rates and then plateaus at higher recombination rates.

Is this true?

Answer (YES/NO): NO